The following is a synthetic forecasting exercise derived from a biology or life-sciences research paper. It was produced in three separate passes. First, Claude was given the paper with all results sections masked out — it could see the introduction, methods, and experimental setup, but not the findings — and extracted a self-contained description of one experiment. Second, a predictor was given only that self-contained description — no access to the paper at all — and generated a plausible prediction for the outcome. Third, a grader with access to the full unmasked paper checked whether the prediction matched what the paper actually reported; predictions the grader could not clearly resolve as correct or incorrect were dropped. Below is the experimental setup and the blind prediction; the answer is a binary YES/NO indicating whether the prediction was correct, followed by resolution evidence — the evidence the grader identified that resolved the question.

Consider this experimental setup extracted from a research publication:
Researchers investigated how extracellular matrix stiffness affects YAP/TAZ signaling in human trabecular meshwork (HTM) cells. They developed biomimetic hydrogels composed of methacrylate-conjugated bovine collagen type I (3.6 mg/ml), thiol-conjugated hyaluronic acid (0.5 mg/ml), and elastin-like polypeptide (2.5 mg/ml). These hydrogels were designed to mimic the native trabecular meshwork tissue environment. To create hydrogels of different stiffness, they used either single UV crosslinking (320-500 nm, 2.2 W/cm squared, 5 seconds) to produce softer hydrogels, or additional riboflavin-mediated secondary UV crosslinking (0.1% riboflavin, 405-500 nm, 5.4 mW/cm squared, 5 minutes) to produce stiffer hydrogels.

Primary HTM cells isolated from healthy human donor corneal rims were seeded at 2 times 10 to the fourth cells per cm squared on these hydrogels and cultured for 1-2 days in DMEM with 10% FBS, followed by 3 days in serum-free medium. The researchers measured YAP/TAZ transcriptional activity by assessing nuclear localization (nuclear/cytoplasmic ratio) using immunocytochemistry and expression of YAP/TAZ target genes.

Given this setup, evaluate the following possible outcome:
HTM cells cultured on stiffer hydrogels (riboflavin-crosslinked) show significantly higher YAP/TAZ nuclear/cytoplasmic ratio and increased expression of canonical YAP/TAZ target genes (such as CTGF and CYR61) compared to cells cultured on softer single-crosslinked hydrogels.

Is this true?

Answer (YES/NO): YES